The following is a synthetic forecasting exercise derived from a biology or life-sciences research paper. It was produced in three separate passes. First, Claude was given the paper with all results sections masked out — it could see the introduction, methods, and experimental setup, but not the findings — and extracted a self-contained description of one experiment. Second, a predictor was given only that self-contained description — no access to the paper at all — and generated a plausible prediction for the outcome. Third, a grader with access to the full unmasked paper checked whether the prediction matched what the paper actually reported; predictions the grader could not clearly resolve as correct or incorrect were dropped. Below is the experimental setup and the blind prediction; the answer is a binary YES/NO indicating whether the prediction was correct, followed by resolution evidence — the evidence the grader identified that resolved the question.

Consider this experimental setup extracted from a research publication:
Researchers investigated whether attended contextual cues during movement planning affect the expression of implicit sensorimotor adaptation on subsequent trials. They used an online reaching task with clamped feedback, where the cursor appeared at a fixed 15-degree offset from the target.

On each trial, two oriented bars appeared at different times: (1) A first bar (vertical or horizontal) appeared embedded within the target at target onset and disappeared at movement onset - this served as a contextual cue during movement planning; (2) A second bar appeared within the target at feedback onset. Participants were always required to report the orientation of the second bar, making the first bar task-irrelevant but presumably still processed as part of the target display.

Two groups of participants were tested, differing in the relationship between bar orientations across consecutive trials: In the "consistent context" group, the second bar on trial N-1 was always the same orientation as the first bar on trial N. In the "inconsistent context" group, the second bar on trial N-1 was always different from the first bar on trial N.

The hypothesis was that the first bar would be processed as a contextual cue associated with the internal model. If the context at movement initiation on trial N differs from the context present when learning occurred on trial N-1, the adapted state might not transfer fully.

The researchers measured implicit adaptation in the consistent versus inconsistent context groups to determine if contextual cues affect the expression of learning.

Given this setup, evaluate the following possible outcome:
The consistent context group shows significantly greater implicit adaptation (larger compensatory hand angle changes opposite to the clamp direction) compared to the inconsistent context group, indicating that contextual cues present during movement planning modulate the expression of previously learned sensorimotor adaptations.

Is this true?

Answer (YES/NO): YES